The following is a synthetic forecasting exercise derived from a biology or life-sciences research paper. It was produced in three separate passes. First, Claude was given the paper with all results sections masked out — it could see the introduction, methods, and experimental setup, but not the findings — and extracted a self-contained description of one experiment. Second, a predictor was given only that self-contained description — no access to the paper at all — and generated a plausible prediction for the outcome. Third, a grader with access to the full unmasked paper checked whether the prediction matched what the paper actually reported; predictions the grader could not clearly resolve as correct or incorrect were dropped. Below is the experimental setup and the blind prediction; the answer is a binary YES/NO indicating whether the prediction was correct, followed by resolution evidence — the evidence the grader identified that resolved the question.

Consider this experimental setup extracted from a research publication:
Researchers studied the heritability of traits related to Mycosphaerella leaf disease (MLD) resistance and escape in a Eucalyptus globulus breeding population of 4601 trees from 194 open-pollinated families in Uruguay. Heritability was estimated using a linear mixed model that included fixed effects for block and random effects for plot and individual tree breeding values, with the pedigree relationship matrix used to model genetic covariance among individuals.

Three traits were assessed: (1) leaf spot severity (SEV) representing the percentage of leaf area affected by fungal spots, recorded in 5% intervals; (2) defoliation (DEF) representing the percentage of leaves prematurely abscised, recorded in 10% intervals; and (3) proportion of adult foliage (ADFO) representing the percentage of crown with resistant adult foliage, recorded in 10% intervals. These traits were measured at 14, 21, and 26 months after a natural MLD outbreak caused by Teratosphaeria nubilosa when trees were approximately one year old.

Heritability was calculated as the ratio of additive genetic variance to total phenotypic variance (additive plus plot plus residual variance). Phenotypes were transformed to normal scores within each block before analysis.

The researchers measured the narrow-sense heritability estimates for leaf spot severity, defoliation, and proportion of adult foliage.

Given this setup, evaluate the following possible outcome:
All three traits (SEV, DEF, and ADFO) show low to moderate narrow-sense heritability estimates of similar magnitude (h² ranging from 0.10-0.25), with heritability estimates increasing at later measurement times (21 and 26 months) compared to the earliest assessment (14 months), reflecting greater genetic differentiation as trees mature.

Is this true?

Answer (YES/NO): NO